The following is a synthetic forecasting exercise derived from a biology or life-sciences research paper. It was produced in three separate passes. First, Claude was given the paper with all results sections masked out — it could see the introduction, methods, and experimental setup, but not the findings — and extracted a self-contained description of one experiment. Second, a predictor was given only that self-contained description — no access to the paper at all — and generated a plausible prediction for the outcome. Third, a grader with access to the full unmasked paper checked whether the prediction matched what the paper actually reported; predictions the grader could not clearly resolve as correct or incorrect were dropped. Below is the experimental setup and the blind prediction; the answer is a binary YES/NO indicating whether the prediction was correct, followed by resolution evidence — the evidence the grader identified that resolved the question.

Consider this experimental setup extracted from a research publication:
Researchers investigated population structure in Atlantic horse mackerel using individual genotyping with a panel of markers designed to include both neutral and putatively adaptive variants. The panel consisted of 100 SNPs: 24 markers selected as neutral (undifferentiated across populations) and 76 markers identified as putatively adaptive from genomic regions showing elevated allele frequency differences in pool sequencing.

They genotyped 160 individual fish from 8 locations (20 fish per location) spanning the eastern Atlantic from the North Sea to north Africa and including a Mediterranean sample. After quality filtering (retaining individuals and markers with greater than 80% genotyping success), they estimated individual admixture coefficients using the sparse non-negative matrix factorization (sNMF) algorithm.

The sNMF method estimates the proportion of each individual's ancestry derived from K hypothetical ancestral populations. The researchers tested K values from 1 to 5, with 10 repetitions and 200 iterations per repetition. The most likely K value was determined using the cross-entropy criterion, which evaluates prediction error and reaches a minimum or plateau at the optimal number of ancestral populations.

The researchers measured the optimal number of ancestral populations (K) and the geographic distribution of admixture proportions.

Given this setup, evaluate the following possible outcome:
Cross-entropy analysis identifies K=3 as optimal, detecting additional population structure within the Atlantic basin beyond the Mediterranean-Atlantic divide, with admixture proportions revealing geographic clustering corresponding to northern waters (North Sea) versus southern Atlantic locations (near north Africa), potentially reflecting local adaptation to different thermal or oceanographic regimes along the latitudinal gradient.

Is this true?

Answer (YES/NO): NO